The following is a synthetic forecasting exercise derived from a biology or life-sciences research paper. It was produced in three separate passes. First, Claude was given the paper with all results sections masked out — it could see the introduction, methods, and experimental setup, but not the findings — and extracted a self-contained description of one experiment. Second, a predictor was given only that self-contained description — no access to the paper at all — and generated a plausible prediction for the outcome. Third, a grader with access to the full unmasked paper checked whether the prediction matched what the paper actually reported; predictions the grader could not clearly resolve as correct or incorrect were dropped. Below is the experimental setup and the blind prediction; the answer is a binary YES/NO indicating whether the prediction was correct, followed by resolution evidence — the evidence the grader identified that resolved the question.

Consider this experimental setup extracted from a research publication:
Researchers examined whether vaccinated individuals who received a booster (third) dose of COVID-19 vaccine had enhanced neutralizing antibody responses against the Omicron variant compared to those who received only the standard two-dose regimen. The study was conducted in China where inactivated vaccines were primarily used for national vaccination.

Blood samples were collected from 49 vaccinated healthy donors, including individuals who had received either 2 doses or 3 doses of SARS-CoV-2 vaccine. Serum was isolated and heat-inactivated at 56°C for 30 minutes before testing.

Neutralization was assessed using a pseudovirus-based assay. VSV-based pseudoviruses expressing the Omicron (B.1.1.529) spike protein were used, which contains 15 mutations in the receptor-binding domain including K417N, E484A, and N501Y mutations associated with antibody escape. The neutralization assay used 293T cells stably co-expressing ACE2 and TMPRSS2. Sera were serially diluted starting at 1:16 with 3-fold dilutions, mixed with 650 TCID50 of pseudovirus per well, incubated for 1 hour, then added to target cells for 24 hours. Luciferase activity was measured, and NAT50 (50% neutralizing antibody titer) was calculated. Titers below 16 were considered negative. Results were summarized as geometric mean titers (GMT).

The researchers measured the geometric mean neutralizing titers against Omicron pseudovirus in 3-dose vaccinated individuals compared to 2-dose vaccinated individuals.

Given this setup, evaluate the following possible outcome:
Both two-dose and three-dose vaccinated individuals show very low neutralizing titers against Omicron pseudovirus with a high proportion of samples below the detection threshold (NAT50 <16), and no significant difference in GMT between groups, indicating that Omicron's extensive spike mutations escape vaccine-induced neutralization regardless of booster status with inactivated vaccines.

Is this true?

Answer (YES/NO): NO